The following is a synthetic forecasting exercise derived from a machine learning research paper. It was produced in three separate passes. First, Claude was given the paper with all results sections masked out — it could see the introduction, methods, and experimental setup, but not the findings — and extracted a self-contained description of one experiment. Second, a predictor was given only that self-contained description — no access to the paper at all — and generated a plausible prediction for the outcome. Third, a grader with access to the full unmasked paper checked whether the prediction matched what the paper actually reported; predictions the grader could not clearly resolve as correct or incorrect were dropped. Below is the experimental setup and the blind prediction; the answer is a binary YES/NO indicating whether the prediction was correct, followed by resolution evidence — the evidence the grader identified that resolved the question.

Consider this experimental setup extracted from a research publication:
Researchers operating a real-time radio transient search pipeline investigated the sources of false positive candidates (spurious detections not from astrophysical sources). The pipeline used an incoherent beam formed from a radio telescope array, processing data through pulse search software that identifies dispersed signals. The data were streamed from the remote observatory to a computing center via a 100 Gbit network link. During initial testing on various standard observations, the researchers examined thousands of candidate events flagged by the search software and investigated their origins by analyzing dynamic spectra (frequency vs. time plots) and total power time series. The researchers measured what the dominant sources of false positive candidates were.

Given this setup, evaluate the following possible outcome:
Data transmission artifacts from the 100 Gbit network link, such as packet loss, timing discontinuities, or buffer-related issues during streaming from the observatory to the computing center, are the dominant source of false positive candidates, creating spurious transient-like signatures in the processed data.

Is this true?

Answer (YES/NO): NO